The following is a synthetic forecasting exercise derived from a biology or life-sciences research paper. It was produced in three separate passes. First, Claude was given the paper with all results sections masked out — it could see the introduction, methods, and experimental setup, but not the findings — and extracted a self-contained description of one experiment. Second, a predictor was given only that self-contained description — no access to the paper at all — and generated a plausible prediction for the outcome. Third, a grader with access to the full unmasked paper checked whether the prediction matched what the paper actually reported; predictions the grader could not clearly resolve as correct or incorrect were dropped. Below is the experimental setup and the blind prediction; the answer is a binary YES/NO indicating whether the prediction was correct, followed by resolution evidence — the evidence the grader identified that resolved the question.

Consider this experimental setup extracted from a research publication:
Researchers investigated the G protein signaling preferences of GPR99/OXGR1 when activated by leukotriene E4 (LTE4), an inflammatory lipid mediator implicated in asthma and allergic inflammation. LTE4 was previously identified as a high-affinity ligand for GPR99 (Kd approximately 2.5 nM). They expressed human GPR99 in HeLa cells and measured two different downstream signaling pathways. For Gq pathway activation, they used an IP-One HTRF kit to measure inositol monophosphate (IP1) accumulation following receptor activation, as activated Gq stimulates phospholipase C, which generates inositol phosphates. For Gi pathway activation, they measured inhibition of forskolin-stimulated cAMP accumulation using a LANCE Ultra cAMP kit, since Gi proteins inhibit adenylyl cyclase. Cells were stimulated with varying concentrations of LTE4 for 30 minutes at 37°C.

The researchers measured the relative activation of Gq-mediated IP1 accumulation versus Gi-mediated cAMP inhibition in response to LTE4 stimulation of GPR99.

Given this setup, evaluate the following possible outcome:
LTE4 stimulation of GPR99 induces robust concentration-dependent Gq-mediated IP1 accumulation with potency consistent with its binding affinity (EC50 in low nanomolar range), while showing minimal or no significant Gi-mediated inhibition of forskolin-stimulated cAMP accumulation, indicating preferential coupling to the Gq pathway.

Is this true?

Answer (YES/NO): NO